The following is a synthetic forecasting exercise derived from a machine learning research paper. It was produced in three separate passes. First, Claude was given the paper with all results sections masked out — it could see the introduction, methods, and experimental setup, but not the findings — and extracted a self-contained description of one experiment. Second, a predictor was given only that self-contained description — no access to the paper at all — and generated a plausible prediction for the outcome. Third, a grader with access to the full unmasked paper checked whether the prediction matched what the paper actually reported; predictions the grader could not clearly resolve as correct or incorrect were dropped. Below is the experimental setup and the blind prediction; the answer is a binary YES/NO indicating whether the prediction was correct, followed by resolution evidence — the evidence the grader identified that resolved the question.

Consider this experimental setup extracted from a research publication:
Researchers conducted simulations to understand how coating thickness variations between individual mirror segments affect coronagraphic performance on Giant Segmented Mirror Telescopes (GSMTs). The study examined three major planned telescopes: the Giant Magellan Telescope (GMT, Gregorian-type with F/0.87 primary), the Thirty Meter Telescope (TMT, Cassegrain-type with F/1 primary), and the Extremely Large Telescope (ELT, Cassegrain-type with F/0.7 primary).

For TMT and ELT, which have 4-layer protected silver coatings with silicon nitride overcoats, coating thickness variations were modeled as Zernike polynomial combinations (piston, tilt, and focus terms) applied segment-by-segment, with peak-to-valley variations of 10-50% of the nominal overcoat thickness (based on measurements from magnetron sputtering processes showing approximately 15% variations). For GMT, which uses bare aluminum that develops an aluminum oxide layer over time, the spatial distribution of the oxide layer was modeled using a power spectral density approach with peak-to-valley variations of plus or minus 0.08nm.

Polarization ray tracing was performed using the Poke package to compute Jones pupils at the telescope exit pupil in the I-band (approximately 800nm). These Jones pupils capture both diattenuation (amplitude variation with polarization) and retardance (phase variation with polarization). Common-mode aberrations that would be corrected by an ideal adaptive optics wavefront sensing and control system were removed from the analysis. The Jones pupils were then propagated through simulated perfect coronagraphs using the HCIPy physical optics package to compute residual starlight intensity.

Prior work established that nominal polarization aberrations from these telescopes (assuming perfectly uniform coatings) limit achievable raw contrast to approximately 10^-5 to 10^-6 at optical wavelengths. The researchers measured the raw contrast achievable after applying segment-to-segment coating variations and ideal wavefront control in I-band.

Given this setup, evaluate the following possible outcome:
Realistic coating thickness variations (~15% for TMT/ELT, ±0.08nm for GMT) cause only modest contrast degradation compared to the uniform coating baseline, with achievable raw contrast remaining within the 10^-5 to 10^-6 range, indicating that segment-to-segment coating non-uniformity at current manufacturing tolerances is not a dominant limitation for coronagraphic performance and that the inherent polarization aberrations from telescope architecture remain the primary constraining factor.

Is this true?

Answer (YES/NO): YES